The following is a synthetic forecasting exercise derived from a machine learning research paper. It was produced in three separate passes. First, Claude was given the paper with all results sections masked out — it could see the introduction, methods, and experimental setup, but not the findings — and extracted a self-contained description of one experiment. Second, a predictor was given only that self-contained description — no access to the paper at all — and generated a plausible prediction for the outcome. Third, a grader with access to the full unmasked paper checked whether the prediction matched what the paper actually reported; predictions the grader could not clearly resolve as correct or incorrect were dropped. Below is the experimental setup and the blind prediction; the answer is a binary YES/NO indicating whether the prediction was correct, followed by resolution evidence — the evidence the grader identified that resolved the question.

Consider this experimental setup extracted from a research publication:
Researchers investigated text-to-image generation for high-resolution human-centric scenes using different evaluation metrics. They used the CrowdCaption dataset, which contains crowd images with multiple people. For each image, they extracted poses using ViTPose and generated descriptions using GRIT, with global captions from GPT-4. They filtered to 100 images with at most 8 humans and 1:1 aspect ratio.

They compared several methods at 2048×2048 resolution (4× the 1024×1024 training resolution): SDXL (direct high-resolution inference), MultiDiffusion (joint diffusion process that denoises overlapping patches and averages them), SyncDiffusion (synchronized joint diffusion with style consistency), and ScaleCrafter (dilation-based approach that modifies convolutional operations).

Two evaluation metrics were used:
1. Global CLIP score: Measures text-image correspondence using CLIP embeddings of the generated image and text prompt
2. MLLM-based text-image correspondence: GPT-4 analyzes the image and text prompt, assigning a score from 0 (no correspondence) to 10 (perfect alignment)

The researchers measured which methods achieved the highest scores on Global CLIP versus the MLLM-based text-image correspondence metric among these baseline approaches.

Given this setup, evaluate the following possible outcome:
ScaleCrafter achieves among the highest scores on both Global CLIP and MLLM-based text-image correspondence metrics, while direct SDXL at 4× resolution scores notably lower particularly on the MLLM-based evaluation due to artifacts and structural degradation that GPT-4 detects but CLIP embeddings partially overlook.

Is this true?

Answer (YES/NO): YES